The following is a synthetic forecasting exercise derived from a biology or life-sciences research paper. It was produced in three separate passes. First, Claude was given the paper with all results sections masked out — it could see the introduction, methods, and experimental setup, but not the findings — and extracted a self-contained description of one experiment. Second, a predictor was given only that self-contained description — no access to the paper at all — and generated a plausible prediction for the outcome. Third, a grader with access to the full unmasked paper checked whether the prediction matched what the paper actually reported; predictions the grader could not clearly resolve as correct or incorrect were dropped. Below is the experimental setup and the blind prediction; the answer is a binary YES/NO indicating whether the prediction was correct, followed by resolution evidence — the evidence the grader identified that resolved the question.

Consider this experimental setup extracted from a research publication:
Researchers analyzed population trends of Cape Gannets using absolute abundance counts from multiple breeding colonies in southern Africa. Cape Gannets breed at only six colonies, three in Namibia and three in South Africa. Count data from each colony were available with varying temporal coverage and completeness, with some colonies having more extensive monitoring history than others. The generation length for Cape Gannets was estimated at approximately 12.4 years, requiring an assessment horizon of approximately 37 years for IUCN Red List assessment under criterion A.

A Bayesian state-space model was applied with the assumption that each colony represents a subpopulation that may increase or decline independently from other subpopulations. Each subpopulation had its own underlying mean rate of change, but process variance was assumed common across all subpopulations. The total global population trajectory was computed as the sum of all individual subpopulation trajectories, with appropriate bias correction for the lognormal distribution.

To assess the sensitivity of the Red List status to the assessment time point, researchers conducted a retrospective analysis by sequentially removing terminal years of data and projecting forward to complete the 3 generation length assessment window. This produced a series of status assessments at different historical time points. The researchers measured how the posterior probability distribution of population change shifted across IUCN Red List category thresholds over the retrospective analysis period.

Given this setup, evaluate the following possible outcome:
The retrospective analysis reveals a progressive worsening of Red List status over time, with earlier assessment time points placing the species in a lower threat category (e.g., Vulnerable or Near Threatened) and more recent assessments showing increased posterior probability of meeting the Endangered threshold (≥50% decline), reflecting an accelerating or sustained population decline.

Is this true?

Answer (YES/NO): NO